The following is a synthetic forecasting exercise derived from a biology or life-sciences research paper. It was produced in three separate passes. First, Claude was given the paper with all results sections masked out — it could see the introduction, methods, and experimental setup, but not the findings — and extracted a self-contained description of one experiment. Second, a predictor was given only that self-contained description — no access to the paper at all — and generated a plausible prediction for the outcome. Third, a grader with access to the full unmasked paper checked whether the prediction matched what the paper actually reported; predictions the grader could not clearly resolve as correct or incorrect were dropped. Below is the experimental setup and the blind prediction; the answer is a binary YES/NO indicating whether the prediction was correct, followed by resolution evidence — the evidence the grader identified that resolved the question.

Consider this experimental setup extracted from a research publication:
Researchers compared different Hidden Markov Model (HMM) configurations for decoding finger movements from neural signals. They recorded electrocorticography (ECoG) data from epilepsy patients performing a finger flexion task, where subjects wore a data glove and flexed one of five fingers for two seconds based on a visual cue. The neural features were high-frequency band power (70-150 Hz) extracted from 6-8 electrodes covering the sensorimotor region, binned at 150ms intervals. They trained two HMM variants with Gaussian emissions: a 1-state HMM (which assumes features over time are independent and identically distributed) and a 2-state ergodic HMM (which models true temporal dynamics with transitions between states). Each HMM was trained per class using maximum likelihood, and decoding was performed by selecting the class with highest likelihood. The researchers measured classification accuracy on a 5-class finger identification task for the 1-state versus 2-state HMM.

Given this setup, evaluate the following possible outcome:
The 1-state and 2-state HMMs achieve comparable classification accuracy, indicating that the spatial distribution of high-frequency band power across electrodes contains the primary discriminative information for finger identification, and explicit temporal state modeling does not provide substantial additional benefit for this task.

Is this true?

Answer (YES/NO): YES